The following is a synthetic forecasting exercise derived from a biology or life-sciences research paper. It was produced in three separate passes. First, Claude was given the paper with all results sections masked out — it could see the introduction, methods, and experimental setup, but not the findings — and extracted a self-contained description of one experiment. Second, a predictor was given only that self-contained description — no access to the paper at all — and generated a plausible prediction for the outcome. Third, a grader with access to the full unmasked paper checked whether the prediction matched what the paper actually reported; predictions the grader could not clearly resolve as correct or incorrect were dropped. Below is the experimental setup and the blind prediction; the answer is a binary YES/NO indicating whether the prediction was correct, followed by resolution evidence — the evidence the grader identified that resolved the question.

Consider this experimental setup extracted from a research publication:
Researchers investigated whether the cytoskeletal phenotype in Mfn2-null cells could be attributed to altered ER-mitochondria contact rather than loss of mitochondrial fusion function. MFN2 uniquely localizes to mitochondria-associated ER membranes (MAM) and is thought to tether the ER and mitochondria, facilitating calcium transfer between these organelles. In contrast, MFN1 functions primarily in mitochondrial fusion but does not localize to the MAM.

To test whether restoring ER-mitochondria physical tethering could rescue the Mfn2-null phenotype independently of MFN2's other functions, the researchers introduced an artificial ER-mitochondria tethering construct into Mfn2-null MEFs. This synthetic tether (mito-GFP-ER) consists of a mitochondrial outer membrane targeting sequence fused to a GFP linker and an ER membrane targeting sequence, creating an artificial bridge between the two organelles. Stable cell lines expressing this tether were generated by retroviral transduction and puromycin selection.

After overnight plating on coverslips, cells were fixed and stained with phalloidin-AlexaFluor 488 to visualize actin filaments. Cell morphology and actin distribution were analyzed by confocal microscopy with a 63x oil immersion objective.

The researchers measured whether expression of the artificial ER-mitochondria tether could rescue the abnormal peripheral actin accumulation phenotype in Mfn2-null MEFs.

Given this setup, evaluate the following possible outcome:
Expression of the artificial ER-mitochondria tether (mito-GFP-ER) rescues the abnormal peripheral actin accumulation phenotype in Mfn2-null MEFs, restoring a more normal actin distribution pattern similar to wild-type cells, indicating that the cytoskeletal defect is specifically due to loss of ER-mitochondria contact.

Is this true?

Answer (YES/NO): NO